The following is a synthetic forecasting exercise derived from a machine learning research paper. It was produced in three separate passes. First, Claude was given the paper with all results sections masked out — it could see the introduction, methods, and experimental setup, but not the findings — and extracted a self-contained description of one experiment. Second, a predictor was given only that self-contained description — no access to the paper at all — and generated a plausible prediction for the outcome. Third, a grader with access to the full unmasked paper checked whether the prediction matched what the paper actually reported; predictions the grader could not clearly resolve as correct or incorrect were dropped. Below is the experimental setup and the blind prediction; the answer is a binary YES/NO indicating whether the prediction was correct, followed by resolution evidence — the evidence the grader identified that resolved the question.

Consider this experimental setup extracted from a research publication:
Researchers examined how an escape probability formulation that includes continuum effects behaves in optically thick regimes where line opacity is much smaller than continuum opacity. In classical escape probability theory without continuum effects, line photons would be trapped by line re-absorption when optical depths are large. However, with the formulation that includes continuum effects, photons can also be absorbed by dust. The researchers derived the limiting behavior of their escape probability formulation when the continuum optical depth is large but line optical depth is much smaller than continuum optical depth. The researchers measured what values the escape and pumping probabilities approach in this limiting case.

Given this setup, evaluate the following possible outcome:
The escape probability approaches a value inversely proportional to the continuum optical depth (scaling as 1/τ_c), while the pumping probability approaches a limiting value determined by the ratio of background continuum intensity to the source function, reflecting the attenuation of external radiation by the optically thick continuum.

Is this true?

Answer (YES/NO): NO